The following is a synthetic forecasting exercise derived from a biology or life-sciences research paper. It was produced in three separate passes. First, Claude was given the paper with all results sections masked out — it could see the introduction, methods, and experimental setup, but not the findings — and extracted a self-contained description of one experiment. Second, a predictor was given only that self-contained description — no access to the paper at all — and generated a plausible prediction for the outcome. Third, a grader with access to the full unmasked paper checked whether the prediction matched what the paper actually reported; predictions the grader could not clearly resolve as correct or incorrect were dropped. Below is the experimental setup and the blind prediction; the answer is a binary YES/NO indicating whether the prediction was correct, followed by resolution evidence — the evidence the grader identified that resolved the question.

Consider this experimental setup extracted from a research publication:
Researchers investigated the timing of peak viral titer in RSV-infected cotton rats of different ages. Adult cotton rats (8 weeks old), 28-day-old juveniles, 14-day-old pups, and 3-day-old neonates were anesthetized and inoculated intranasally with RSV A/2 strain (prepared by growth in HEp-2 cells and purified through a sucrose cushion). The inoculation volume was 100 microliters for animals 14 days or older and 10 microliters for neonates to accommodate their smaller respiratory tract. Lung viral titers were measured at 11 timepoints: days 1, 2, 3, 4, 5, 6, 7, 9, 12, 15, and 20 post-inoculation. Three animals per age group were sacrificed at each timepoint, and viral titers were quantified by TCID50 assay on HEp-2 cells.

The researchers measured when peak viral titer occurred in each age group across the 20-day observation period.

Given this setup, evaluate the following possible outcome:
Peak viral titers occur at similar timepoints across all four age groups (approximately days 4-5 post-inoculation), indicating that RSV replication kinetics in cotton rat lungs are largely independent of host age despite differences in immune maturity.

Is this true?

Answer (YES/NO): YES